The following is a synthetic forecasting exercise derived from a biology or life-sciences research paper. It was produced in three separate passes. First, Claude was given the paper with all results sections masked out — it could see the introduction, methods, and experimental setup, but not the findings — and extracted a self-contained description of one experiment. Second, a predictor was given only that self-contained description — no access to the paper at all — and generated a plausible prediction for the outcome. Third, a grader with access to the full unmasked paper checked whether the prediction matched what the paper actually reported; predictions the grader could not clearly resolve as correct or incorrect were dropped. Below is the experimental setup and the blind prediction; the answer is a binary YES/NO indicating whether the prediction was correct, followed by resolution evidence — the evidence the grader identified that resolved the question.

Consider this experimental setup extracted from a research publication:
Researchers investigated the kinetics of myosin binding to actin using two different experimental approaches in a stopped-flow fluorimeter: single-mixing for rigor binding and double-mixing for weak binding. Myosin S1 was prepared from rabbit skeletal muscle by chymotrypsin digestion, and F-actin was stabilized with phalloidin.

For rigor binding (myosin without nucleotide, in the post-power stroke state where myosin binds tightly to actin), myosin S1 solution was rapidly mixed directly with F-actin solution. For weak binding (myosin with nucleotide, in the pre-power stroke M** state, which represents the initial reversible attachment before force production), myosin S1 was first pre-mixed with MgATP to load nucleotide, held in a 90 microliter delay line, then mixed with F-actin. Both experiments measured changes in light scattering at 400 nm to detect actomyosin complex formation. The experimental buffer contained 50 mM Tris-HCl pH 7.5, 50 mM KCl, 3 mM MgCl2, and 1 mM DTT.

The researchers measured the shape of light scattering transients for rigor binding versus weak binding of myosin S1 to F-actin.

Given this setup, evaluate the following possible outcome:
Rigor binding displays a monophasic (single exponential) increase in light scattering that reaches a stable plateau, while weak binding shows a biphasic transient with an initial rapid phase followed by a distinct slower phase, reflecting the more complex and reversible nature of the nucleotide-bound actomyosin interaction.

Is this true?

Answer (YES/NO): NO